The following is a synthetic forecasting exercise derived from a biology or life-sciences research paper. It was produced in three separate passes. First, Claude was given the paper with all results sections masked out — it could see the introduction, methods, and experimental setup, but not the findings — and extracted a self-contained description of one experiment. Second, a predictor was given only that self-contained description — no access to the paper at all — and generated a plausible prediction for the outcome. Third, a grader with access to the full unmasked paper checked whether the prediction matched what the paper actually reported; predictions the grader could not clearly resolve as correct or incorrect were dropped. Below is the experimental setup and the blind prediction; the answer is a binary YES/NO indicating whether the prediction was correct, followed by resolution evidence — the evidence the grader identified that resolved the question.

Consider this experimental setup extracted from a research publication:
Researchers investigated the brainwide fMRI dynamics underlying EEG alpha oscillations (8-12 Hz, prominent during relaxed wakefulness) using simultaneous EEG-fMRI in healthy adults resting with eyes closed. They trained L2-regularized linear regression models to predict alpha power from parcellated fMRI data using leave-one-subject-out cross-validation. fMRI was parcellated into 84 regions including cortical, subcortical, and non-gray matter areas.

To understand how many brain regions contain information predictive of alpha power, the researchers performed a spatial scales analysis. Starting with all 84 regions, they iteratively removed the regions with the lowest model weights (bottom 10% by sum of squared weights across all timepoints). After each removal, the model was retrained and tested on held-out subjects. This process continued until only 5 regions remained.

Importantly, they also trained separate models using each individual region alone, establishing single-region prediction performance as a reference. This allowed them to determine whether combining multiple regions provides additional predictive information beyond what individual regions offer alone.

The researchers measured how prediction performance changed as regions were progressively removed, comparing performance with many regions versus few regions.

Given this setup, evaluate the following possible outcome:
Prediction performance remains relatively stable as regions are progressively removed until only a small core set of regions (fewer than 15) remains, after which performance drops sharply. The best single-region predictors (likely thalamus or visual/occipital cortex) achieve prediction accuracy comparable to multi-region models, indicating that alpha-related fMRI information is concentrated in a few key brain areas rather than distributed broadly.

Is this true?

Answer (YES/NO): NO